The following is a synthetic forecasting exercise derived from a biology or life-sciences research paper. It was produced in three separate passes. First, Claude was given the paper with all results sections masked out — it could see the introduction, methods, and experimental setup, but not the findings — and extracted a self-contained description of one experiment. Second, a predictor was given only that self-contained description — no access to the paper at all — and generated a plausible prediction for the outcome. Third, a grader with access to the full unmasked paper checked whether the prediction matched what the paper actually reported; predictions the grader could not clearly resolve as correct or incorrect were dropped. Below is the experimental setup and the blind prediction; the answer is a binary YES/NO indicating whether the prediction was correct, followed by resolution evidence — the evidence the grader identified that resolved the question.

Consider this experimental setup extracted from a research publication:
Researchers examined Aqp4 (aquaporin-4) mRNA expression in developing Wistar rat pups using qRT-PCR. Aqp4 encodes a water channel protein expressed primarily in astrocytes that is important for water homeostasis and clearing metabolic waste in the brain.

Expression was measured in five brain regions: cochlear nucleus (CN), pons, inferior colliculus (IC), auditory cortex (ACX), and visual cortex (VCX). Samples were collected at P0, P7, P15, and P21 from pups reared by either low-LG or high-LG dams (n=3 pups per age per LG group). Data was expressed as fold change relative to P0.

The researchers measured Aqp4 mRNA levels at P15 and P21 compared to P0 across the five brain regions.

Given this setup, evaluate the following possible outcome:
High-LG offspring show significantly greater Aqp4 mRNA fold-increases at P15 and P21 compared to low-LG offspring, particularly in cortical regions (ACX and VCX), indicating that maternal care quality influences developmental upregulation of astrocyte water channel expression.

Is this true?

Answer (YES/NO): NO